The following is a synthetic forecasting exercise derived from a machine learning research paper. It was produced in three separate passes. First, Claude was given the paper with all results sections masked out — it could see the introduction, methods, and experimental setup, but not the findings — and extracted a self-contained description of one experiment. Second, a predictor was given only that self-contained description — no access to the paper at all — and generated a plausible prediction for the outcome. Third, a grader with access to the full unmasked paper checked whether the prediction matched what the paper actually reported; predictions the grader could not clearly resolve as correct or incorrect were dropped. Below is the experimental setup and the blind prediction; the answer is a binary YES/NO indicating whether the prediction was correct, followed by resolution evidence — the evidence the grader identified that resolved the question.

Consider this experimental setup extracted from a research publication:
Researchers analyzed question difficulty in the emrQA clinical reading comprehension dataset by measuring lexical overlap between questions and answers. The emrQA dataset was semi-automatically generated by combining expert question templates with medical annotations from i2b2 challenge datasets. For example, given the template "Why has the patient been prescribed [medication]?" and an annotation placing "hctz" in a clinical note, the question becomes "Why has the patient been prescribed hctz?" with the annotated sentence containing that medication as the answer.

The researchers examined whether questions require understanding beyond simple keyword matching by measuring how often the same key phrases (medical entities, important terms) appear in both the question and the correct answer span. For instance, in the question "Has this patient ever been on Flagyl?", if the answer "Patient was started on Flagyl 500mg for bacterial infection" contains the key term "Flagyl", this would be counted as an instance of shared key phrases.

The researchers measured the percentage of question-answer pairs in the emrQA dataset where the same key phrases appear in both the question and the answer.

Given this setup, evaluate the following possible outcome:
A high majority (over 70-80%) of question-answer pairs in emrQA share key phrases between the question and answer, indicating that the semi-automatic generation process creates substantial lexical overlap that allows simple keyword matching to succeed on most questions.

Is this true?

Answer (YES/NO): YES